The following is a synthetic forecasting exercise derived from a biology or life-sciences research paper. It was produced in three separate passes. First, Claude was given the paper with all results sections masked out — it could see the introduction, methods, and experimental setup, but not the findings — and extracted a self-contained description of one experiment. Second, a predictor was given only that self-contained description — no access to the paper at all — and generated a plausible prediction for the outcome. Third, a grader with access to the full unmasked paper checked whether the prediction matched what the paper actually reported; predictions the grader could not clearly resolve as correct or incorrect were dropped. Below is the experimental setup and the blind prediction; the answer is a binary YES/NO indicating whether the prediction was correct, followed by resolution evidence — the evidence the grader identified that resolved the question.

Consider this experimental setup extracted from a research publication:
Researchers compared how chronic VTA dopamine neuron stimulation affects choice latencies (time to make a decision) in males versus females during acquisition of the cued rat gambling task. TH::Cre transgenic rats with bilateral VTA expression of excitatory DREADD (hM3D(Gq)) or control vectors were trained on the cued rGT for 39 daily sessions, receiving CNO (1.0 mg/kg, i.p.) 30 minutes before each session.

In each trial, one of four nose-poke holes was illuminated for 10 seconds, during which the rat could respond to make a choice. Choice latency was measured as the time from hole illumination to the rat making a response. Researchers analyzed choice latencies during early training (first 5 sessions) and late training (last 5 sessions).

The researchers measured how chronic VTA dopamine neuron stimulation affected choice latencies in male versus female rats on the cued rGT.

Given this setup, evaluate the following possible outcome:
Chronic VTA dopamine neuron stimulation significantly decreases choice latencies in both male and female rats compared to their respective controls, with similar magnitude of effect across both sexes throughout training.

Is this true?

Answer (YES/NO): NO